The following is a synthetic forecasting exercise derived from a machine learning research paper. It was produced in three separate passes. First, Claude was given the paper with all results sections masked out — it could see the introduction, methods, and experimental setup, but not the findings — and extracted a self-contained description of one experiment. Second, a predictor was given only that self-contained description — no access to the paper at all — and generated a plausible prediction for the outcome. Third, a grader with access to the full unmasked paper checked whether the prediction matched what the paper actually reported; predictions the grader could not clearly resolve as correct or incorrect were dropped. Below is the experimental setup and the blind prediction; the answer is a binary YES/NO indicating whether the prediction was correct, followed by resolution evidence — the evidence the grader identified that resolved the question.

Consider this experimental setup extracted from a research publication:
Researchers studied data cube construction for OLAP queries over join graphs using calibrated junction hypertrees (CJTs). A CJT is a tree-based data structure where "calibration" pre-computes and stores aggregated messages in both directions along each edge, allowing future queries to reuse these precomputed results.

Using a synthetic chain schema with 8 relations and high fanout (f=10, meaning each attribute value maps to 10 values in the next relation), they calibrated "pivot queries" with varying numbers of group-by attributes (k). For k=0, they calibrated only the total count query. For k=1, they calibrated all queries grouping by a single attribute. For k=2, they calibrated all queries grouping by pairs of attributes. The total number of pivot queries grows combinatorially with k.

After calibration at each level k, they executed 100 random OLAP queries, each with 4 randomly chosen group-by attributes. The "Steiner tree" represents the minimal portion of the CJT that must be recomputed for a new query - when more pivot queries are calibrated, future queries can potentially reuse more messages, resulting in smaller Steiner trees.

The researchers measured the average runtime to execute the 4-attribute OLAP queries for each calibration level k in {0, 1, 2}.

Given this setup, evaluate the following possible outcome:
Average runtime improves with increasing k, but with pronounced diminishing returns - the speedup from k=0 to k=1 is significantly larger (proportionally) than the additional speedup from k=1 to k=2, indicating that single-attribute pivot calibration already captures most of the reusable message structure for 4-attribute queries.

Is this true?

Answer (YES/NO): NO